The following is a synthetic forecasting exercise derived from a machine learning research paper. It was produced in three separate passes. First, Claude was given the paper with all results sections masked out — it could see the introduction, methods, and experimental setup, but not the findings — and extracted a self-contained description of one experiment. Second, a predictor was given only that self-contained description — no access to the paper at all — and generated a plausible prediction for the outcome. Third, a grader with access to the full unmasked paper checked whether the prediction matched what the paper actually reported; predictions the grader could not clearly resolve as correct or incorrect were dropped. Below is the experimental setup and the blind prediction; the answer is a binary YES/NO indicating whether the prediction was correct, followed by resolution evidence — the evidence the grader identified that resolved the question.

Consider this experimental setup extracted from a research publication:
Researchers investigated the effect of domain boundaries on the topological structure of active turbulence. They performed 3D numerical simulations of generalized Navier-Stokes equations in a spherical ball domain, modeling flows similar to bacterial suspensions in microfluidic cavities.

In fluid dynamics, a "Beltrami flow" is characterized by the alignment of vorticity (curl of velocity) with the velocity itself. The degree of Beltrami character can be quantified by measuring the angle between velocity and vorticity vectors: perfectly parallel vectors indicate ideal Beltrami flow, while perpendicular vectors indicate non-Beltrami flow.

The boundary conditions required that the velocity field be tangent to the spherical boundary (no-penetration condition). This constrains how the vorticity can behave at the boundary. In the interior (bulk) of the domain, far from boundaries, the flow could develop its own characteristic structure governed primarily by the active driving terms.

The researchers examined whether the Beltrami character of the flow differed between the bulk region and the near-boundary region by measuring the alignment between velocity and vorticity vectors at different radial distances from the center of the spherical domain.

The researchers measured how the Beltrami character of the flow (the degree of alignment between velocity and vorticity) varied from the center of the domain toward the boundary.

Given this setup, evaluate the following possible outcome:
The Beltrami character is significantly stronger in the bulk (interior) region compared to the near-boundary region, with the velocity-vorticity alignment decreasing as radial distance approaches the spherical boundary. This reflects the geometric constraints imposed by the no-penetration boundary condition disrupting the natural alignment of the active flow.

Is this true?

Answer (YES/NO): YES